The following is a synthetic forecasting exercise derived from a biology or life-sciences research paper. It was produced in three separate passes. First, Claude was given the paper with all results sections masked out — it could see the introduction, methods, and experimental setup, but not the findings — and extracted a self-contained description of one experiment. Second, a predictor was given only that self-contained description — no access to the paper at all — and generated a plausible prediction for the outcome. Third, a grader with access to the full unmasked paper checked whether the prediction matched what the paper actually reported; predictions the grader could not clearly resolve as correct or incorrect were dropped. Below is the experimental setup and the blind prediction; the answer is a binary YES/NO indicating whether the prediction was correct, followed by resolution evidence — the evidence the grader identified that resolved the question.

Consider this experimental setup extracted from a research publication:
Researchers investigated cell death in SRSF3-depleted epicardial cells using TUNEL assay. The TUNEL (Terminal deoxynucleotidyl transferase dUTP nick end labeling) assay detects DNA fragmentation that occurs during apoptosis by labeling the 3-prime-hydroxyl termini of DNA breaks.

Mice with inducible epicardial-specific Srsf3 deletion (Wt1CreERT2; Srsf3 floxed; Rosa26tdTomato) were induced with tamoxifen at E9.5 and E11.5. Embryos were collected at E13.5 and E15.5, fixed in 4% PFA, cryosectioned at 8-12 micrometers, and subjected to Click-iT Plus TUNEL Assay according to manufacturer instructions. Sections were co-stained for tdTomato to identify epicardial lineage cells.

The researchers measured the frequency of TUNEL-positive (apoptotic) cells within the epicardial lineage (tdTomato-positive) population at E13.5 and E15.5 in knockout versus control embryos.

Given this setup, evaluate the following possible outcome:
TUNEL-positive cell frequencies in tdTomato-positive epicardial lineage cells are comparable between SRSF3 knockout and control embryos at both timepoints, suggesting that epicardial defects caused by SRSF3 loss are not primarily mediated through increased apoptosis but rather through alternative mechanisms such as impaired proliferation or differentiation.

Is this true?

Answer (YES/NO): NO